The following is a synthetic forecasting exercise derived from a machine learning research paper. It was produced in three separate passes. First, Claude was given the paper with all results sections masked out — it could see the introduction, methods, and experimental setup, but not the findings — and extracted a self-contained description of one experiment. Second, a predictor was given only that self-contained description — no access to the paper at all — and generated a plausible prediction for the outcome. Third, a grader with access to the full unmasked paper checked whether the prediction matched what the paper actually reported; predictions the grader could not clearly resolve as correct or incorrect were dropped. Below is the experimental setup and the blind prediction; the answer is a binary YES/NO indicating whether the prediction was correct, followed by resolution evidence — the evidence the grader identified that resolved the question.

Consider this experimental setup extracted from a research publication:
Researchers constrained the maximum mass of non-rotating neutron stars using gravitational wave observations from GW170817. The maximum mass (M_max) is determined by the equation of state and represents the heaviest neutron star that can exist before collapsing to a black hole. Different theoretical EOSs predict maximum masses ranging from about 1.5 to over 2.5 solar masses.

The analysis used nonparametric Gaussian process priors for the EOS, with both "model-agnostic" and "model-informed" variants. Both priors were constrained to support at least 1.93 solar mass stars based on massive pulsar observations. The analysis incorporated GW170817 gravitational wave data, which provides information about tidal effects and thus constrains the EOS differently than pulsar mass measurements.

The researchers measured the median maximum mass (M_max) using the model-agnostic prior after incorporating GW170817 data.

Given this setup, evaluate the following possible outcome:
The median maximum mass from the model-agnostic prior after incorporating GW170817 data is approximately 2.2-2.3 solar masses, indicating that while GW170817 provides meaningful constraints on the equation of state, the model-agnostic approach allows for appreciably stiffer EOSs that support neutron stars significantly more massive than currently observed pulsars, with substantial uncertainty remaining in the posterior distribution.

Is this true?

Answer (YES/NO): NO